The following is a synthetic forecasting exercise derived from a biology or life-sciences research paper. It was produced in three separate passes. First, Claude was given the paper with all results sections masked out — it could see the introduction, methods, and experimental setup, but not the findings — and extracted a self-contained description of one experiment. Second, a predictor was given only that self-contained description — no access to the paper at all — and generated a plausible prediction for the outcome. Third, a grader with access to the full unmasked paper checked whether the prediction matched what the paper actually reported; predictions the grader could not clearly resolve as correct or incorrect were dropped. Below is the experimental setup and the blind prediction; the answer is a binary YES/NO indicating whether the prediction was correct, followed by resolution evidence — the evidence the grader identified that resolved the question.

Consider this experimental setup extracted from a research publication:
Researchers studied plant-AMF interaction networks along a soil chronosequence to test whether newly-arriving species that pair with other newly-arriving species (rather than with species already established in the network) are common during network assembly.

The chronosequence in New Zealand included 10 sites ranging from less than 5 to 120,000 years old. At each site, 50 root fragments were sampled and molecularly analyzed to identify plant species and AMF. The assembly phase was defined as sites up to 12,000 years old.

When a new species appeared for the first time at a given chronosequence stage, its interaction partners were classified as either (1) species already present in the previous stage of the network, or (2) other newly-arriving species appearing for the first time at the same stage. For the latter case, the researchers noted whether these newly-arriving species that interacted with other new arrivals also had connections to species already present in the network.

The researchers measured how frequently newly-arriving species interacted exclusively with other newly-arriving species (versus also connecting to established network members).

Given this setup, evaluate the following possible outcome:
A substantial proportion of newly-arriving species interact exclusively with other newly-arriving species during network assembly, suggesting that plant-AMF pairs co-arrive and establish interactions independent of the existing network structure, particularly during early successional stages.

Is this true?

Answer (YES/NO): NO